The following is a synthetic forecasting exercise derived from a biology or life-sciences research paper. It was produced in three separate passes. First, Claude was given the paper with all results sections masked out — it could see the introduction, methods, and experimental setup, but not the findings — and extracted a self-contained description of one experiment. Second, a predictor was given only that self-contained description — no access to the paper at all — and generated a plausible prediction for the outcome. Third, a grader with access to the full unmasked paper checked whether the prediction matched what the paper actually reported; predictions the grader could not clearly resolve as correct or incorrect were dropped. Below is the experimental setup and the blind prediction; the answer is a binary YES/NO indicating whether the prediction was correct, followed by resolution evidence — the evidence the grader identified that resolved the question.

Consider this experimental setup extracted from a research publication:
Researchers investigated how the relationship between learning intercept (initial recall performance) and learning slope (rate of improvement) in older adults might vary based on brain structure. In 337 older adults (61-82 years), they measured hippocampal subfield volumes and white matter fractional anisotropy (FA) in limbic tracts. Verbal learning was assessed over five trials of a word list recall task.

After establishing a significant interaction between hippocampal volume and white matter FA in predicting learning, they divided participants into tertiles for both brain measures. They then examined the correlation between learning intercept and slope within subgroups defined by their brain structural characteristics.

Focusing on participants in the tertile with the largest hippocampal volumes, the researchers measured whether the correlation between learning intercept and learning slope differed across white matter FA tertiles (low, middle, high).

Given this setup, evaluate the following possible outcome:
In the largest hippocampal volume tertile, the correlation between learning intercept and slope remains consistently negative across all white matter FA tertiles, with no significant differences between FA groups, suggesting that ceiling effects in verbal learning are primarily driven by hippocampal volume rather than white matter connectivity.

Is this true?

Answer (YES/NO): NO